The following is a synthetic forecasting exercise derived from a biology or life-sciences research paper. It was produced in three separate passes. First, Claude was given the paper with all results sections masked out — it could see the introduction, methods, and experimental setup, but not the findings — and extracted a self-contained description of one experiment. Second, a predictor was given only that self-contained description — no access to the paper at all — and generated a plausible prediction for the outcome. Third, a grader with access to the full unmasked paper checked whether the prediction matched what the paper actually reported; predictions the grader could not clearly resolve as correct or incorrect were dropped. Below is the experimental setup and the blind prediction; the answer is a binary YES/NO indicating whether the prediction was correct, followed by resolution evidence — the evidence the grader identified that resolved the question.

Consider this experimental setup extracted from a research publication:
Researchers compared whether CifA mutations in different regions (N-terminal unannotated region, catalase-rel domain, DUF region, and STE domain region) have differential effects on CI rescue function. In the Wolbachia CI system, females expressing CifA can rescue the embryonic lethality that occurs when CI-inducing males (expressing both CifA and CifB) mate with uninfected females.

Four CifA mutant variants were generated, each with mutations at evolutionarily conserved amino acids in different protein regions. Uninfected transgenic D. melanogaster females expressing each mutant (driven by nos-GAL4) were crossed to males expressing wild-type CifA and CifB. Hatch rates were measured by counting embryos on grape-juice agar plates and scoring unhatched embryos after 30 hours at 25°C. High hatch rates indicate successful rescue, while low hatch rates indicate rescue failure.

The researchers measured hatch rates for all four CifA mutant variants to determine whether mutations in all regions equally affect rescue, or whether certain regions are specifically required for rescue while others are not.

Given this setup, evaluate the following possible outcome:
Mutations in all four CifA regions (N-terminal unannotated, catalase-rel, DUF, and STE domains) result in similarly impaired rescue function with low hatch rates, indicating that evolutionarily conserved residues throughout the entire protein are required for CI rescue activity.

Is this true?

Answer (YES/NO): NO